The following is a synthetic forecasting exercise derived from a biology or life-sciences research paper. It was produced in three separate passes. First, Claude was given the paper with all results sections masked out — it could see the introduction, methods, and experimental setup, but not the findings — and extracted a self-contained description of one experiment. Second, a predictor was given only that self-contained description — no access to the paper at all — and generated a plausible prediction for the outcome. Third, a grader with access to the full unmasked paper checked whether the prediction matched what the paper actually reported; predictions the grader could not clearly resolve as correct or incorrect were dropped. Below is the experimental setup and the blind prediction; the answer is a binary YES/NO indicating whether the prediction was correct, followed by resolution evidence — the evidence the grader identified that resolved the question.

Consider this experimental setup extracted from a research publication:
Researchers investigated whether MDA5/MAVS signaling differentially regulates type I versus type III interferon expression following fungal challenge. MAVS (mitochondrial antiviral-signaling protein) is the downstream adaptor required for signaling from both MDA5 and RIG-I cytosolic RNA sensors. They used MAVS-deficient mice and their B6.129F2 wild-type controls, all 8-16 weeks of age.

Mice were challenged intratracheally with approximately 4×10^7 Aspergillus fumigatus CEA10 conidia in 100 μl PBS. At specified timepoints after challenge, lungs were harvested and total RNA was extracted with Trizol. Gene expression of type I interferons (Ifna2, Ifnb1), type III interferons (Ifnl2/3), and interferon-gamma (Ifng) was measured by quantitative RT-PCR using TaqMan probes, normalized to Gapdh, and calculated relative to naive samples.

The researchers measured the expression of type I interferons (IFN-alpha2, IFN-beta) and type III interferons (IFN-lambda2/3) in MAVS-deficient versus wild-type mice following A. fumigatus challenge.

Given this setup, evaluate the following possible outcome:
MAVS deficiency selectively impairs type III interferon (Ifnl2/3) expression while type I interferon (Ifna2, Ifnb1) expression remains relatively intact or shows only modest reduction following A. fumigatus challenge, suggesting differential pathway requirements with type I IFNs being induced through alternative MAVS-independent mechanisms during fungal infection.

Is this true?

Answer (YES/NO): YES